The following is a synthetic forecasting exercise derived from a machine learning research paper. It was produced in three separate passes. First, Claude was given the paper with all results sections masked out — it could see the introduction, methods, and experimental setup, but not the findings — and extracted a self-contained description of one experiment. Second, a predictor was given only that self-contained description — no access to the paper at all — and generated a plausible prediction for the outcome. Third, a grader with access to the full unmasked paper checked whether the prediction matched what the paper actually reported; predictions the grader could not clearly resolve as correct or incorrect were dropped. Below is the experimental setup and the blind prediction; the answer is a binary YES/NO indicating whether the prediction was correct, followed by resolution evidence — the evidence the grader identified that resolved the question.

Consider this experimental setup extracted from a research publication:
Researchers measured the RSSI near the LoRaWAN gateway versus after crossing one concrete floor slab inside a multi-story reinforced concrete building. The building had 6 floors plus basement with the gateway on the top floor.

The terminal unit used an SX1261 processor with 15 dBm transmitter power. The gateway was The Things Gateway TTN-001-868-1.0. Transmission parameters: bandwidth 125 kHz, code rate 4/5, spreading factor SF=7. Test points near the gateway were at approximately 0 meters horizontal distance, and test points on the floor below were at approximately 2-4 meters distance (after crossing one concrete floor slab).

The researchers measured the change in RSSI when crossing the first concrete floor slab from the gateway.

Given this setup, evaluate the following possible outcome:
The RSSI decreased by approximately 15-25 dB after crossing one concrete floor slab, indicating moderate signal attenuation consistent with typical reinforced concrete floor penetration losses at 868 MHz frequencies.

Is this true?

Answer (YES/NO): NO